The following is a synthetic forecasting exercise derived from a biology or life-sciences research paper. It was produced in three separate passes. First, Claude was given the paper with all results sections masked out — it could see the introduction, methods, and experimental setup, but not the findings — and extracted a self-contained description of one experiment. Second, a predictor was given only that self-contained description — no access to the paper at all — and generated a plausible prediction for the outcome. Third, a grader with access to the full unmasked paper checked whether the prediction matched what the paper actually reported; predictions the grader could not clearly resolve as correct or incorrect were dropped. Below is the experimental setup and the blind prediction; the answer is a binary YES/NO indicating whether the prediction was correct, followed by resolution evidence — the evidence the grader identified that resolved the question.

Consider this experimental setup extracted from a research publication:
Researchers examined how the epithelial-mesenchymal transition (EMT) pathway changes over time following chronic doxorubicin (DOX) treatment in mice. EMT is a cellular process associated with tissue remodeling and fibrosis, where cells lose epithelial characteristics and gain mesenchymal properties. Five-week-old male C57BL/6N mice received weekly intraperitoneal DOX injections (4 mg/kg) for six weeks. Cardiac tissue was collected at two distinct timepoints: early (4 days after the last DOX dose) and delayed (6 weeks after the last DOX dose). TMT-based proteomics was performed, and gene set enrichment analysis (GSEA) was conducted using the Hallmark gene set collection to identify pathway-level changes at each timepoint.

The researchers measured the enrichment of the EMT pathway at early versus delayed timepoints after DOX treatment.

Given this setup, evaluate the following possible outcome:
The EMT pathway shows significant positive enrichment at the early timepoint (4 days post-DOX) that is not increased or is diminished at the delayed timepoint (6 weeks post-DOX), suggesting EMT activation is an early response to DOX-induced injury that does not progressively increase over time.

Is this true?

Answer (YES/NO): YES